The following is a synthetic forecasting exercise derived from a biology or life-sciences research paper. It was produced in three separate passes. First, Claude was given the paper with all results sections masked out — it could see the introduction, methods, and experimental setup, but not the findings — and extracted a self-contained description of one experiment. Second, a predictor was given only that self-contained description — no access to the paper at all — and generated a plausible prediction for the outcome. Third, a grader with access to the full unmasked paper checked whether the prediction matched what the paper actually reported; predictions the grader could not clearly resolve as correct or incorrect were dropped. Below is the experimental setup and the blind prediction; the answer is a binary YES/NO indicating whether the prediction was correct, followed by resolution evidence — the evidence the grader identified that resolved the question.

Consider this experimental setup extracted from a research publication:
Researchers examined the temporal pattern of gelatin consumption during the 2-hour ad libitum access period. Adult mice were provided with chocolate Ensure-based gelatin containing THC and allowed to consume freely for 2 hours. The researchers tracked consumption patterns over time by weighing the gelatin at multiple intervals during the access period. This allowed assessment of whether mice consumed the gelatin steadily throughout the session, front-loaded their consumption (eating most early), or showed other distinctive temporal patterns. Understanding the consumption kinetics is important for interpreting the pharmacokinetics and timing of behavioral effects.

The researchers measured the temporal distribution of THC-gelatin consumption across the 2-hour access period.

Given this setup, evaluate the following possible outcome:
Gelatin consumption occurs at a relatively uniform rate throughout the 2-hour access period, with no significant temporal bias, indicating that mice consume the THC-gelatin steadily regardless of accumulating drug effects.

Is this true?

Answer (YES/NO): NO